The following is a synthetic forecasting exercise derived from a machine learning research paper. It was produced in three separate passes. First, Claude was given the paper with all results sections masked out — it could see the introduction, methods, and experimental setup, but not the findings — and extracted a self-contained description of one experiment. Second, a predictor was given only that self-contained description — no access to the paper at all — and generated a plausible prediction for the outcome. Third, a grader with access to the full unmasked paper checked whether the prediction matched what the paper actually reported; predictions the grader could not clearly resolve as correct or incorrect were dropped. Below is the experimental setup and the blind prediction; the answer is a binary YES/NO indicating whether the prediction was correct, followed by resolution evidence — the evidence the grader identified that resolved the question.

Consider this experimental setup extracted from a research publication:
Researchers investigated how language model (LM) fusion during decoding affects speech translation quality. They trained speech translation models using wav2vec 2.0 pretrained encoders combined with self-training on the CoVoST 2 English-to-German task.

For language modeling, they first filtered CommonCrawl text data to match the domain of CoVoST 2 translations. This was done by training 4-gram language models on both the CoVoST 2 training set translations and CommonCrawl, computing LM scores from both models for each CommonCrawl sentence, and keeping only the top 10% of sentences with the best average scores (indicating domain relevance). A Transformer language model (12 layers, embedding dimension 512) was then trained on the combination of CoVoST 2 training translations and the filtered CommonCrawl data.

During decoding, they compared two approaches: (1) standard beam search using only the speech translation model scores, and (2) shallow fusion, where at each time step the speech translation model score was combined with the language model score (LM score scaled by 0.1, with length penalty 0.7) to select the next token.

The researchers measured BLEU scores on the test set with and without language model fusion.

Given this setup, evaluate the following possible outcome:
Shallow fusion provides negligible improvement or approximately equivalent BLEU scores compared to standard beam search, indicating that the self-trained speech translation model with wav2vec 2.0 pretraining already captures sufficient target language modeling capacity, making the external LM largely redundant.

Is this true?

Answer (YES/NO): NO